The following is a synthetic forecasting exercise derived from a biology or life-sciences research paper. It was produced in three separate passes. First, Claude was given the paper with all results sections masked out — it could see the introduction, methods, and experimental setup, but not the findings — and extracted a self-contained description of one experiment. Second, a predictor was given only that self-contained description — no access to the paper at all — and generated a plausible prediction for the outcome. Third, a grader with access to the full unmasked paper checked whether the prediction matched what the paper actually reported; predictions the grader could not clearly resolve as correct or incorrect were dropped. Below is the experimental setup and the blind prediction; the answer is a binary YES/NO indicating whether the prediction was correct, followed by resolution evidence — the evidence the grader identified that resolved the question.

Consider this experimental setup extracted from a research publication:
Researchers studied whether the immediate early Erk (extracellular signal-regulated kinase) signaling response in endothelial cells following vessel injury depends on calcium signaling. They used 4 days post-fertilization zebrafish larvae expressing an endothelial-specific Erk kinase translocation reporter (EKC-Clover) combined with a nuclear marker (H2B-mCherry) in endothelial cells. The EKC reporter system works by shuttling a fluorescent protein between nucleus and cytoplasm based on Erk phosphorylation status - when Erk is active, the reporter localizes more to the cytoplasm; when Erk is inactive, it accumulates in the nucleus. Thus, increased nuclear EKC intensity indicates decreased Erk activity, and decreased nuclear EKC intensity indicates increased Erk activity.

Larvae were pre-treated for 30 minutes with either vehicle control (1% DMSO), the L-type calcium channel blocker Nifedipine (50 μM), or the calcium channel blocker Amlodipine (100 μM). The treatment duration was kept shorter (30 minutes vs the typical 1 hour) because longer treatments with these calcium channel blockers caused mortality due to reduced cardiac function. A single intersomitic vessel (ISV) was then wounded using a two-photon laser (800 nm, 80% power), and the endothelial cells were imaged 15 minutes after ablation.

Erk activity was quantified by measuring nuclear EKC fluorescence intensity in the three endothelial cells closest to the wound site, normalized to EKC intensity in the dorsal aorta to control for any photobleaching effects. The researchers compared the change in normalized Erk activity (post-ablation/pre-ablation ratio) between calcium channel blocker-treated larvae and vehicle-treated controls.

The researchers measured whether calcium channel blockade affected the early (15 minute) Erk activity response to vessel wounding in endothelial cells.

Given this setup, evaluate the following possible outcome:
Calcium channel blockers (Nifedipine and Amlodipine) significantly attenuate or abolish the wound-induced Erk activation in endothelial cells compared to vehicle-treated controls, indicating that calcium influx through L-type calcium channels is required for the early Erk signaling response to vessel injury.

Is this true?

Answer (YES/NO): YES